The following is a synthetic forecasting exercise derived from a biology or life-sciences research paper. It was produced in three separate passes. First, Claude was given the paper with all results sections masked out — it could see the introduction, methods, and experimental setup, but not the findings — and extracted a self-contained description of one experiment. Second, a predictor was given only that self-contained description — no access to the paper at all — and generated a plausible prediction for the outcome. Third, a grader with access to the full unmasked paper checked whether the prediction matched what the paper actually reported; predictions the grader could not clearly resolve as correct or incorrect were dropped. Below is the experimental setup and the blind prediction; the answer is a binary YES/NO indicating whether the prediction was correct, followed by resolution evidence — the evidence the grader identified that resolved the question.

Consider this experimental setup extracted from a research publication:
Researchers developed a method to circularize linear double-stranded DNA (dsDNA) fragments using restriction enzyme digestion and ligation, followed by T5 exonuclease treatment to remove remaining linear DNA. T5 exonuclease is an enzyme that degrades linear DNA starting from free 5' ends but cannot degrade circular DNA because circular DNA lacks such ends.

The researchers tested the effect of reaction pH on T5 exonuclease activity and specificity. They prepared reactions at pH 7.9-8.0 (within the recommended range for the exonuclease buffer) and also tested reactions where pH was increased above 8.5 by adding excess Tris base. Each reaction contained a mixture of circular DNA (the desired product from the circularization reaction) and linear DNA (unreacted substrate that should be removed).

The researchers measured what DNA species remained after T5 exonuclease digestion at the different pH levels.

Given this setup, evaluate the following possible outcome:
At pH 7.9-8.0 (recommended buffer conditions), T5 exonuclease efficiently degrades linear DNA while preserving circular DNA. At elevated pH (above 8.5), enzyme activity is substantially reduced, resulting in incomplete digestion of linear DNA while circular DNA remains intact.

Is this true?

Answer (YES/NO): NO